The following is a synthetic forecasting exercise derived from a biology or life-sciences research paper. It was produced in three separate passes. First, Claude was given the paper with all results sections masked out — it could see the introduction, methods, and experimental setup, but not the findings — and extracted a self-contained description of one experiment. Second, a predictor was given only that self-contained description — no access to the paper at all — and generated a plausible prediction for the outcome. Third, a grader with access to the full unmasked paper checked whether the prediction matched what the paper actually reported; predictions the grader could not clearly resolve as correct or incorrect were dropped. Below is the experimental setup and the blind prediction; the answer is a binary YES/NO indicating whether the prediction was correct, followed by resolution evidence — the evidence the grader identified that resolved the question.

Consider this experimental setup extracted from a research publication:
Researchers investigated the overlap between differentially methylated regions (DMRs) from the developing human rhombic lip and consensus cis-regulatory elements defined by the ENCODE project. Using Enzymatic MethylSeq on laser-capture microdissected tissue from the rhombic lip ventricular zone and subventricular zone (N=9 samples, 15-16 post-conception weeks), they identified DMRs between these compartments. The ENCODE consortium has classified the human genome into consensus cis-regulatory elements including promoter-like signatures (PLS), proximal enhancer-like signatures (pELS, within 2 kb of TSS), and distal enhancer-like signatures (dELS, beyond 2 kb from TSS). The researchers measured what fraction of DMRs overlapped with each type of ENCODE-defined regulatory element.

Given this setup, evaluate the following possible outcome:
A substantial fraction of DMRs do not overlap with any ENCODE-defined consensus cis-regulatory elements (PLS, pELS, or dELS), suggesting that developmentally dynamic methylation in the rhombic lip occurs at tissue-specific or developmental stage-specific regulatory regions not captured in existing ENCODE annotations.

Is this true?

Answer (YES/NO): NO